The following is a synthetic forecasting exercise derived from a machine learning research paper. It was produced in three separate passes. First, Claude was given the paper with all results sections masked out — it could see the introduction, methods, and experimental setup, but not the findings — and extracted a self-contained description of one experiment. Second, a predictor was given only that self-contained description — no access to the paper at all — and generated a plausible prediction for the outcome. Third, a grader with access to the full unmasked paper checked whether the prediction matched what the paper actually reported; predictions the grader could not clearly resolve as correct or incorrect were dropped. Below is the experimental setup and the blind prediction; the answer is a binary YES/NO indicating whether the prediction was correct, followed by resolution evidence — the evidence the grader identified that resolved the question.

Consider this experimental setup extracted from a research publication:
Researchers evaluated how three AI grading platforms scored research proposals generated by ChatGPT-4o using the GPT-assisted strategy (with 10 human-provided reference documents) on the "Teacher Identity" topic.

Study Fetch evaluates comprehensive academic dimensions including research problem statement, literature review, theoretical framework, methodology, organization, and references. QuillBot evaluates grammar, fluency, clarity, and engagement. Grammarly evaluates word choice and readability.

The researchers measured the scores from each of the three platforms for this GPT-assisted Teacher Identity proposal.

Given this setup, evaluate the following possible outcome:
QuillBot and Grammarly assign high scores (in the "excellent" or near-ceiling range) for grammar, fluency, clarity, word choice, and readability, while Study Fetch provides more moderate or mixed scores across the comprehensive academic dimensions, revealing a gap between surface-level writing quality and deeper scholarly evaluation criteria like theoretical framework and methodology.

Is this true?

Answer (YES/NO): NO